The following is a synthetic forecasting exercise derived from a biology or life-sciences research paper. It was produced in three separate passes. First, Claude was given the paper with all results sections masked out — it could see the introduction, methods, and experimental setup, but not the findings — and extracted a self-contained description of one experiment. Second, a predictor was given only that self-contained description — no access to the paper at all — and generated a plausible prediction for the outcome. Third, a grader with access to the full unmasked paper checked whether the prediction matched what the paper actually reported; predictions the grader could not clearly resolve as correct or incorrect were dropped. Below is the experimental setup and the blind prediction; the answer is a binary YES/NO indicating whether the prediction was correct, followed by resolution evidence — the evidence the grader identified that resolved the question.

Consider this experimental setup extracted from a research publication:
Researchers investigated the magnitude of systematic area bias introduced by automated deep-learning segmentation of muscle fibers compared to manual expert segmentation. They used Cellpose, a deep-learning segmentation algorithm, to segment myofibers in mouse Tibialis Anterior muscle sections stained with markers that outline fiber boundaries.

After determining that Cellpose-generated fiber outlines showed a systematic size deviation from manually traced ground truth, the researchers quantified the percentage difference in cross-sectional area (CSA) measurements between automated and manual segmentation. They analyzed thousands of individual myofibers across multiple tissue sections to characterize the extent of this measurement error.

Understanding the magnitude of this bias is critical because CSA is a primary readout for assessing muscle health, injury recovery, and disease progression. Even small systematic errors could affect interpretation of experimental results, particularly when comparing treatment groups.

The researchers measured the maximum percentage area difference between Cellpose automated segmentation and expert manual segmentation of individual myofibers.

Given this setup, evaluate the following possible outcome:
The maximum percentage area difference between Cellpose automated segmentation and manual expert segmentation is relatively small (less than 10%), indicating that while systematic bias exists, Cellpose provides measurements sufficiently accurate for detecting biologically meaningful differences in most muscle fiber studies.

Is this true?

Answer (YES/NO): NO